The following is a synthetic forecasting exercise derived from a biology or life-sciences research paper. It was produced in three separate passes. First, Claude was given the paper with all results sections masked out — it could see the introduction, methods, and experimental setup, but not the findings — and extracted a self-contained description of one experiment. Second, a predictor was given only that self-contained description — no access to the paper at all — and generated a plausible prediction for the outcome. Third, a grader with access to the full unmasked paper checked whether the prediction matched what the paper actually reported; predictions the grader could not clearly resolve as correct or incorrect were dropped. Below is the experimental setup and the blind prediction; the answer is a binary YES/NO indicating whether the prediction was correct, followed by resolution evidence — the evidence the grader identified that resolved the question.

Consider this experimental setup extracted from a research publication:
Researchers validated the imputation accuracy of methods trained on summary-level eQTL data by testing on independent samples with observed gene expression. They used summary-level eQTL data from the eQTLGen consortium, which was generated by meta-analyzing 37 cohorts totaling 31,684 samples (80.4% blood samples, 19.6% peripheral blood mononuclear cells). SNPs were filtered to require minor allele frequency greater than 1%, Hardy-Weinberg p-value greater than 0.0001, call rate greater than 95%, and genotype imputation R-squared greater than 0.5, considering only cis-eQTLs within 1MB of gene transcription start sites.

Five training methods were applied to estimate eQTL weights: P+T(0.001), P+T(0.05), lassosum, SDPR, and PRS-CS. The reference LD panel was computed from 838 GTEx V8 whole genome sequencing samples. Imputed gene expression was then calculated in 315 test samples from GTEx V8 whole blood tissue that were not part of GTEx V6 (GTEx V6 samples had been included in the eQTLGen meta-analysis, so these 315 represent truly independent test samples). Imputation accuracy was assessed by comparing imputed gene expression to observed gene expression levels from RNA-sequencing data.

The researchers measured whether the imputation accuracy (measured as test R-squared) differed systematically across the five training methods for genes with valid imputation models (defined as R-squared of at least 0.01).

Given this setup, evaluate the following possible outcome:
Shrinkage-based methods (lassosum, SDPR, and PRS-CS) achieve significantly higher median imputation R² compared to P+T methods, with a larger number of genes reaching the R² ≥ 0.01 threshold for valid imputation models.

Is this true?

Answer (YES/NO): NO